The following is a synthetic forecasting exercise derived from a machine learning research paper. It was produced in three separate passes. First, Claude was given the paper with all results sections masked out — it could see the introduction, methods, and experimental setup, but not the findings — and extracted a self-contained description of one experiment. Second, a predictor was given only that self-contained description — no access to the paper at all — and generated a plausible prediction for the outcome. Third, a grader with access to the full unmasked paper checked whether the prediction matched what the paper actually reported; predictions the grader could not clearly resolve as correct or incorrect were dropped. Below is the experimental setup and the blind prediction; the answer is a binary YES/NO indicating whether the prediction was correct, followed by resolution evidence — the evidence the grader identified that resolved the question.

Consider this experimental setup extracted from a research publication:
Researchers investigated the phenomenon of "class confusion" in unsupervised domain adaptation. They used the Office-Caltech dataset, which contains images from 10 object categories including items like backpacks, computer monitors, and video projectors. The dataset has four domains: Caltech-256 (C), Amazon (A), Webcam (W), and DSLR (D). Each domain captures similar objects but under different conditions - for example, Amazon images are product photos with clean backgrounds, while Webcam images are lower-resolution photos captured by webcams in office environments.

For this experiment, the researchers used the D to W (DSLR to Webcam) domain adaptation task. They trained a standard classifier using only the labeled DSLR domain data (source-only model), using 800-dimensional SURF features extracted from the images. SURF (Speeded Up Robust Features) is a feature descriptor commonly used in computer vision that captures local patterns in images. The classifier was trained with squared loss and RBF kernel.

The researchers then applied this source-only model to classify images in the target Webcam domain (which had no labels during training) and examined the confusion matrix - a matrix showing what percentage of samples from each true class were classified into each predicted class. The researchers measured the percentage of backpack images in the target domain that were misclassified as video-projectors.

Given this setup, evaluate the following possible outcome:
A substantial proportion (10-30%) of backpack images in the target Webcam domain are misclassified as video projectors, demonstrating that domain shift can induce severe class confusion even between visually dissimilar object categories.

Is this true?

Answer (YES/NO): YES